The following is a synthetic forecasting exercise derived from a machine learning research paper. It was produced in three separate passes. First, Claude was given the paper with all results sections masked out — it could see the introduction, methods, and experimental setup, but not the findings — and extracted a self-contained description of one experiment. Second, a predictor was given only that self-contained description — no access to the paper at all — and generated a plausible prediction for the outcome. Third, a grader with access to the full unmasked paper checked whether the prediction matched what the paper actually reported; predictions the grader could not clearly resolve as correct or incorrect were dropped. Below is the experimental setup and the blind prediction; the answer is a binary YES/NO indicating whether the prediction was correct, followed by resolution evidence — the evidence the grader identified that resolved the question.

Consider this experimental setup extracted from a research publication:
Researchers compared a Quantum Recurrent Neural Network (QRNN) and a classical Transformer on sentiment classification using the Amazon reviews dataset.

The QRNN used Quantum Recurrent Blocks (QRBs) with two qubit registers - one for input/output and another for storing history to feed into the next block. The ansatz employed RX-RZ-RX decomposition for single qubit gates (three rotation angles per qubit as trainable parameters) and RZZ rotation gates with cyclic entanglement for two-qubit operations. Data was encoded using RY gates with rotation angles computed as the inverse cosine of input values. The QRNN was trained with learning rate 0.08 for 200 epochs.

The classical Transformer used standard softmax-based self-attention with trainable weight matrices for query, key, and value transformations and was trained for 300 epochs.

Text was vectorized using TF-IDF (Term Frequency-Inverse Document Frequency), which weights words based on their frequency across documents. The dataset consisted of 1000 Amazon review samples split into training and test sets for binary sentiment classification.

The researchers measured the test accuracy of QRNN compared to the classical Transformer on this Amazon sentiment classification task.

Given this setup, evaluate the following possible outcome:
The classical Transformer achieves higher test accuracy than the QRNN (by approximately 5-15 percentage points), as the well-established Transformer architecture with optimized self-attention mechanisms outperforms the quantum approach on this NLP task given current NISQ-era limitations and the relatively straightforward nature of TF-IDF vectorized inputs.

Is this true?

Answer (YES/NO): NO